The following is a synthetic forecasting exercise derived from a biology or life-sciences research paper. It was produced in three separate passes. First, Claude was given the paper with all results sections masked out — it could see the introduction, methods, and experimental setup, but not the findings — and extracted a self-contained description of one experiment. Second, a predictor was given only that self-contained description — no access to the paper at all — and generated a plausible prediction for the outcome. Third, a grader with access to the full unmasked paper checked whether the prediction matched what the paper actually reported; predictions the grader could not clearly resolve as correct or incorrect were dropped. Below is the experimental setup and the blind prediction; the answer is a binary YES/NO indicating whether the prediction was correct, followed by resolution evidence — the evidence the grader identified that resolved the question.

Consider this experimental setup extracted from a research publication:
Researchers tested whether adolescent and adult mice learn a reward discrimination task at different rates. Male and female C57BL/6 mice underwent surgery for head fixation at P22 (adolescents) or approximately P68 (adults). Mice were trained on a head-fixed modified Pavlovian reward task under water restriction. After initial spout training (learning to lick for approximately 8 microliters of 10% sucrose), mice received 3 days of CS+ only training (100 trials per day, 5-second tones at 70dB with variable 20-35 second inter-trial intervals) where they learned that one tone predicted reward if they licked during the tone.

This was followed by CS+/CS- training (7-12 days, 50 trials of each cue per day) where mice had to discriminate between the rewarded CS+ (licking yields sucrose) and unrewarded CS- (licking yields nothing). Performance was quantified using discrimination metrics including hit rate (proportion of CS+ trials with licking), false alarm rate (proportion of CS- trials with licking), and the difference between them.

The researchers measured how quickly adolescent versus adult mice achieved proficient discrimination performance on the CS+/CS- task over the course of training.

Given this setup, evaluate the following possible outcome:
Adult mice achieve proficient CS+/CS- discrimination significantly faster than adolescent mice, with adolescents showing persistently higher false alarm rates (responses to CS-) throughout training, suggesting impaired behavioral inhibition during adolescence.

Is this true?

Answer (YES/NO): NO